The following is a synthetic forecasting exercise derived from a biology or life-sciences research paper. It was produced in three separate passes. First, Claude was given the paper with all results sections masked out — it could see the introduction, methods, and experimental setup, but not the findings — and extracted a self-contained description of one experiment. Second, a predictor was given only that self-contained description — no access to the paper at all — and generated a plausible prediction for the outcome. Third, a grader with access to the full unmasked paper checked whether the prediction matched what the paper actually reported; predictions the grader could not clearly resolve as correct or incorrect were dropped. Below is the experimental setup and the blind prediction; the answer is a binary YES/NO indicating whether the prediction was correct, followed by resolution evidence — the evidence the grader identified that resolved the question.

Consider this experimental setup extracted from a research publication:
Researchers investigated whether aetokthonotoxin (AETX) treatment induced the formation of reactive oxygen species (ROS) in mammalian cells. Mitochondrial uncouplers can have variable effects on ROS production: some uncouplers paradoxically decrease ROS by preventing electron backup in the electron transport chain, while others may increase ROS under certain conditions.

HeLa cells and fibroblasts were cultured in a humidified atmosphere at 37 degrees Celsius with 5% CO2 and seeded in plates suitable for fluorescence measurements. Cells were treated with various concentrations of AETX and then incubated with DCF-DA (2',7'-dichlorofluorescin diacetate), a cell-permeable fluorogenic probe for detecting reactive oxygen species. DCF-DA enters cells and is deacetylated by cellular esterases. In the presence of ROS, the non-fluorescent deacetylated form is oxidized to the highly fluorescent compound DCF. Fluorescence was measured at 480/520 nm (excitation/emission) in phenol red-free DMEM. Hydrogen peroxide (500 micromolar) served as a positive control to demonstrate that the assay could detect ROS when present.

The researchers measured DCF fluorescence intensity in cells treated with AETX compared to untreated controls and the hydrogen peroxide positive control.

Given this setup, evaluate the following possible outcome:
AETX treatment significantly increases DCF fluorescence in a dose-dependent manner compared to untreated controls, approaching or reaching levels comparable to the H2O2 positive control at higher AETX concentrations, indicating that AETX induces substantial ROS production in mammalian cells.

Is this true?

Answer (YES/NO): NO